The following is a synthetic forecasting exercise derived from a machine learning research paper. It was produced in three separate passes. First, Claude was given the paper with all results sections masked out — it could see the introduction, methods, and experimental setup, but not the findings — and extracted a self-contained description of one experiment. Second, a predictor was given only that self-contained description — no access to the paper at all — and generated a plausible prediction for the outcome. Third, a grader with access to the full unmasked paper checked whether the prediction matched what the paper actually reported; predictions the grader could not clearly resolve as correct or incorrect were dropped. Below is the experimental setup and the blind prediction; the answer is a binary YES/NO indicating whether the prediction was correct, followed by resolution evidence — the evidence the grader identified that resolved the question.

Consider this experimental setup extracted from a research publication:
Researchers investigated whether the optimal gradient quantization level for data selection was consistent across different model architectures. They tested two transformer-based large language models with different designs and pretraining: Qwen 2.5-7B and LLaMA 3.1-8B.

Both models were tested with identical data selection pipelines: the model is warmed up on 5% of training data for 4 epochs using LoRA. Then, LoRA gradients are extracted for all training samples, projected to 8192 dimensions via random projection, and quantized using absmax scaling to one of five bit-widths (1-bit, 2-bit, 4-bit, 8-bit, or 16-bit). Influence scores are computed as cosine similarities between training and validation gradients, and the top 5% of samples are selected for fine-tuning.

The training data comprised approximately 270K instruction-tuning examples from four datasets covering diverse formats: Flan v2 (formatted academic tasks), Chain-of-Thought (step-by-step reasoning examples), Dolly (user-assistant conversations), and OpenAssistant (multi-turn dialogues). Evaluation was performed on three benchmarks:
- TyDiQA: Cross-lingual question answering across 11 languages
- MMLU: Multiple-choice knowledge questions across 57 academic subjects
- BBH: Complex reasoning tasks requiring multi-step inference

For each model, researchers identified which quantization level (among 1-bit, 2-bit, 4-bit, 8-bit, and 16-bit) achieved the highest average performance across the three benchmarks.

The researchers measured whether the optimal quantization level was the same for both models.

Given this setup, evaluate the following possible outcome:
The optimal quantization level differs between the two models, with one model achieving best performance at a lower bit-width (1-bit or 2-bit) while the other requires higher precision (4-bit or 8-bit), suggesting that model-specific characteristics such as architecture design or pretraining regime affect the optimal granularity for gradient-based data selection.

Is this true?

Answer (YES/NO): NO